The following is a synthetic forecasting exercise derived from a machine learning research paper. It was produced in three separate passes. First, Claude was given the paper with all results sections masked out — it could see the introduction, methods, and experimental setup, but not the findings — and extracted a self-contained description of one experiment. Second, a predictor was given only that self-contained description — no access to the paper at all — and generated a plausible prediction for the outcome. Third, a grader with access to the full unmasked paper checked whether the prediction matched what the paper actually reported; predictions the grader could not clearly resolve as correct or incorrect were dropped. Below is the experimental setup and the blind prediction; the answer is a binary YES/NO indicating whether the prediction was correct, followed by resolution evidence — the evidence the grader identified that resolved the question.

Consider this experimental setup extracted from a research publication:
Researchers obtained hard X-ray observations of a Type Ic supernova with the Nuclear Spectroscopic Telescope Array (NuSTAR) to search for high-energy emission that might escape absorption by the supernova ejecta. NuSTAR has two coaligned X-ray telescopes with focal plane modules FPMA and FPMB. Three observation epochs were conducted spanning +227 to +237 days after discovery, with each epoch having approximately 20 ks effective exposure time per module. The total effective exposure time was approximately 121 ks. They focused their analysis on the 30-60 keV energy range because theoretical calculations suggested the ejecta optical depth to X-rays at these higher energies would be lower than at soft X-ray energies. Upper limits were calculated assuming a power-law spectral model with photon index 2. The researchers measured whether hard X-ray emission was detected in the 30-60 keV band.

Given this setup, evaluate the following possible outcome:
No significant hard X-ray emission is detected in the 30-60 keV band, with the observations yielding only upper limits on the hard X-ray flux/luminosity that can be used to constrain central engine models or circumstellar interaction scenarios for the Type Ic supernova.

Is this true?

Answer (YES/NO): YES